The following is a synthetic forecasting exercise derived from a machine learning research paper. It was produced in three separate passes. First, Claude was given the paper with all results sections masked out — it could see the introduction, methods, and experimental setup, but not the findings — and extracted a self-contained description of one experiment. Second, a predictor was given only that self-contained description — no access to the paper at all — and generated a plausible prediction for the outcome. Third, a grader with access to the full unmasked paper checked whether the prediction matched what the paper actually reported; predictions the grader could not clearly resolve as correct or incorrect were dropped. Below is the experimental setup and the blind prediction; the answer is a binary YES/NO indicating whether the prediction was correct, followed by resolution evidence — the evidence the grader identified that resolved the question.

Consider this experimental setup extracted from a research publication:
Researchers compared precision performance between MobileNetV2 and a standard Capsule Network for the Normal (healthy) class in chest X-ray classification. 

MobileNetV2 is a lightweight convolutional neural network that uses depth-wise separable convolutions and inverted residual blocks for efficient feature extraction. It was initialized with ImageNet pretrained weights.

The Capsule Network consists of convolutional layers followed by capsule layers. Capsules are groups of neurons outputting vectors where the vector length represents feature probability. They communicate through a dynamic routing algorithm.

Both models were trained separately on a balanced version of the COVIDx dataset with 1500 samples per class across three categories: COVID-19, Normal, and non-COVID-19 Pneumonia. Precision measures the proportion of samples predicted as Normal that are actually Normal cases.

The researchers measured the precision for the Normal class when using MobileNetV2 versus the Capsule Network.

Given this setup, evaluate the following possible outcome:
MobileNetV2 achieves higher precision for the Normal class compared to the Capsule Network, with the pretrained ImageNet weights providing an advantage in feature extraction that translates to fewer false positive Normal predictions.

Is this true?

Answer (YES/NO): YES